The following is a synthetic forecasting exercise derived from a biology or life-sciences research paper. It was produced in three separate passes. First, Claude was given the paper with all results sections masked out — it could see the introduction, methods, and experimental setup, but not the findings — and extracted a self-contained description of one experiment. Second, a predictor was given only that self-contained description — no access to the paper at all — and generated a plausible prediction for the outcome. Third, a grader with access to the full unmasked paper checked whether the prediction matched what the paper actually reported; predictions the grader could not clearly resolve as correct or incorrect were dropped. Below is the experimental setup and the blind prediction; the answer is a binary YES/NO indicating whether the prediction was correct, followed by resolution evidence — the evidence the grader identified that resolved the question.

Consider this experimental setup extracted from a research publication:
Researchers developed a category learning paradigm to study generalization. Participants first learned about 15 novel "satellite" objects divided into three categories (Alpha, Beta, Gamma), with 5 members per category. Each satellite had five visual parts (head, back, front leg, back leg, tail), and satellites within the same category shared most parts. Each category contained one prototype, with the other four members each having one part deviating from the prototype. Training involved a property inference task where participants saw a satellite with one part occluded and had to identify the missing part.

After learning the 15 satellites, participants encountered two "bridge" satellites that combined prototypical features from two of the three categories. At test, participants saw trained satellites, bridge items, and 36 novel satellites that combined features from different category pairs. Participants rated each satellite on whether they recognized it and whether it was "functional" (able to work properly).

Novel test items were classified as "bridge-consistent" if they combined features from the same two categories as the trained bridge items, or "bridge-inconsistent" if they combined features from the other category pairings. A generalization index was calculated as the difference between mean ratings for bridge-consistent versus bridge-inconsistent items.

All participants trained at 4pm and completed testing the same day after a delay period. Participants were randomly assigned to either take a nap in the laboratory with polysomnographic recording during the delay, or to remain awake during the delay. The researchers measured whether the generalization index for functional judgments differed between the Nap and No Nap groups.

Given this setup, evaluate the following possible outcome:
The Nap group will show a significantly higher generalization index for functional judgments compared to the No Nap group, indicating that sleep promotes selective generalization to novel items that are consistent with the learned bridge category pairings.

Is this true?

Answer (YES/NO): NO